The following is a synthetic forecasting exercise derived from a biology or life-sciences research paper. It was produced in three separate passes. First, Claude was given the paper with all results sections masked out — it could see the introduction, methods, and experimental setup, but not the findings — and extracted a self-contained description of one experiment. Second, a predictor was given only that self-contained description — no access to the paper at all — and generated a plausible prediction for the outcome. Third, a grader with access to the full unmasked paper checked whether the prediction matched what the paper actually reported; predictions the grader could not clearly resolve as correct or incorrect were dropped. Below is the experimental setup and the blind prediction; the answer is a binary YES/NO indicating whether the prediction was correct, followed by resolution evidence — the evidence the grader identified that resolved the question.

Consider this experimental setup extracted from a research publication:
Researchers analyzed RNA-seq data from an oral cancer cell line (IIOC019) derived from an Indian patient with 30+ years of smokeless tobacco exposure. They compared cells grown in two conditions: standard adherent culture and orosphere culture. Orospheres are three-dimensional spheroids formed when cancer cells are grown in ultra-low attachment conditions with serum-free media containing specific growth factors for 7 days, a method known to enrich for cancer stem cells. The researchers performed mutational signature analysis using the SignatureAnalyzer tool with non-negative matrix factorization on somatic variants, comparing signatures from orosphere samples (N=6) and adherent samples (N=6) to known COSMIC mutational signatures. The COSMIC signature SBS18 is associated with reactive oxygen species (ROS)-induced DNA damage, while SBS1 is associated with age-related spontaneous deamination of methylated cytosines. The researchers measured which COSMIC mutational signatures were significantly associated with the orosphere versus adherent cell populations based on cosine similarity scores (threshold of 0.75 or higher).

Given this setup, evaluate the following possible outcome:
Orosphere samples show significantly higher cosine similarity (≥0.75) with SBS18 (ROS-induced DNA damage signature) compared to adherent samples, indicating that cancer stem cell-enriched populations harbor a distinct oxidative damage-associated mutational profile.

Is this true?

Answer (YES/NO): NO